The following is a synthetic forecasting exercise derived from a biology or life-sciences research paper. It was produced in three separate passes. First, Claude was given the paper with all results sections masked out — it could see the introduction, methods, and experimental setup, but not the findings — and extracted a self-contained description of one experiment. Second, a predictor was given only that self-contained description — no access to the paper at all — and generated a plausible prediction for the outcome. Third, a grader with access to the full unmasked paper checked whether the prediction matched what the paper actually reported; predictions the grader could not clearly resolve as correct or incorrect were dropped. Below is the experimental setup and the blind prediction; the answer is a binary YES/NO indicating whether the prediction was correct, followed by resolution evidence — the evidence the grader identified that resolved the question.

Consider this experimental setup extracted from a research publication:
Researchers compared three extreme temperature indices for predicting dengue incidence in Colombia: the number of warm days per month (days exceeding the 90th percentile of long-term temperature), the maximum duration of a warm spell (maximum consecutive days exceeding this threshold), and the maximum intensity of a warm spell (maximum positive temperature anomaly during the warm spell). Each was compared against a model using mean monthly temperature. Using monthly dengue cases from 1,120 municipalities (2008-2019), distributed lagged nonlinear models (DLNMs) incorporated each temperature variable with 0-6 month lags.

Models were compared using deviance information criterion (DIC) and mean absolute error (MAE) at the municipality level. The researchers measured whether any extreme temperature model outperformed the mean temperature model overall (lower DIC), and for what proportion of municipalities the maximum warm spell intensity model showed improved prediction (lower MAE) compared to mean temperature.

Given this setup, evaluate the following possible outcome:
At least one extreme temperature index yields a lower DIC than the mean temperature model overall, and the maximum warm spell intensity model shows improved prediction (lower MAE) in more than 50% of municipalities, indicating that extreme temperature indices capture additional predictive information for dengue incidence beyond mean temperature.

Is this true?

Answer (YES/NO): NO